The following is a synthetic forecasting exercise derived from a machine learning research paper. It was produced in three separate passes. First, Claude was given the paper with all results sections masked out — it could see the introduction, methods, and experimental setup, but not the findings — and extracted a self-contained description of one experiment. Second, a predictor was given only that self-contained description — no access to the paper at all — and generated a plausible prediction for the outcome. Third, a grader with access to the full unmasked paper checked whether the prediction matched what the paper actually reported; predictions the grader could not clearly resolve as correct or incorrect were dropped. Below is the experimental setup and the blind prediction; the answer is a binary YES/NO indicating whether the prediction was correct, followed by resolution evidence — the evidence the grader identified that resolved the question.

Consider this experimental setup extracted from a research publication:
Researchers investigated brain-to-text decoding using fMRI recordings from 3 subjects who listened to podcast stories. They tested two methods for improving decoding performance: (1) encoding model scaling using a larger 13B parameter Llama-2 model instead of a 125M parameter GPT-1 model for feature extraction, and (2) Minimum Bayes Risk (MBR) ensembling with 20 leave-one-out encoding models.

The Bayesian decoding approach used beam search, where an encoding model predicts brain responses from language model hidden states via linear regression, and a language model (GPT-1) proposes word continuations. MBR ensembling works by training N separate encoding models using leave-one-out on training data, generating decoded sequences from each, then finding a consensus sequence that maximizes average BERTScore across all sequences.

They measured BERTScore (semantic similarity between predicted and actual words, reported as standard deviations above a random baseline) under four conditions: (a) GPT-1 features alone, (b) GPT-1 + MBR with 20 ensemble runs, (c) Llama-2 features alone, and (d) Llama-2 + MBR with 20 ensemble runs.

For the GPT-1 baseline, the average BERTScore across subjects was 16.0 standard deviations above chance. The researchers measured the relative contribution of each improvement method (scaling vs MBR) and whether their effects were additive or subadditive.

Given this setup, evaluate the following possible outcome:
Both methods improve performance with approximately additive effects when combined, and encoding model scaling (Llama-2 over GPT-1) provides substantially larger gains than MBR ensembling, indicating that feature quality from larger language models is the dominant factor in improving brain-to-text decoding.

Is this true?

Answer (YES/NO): NO